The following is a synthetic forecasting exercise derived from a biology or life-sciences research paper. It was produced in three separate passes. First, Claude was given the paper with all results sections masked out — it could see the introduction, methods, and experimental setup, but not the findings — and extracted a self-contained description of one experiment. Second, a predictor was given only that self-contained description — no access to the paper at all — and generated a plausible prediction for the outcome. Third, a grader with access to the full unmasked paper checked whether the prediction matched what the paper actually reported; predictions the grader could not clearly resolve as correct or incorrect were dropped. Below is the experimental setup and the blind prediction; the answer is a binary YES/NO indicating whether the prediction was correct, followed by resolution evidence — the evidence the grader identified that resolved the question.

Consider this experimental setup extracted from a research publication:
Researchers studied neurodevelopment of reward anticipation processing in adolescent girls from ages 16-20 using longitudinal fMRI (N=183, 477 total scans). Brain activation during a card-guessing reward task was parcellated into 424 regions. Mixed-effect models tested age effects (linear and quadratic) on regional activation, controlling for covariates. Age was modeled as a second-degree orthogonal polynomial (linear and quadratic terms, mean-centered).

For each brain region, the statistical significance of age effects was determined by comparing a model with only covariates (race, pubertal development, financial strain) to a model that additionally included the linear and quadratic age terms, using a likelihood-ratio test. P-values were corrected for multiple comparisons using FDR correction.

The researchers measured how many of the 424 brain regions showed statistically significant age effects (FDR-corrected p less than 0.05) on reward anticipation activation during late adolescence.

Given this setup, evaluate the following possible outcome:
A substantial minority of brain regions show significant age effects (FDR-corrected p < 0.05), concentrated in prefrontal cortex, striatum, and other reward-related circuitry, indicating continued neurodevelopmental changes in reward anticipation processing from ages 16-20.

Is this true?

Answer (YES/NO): NO